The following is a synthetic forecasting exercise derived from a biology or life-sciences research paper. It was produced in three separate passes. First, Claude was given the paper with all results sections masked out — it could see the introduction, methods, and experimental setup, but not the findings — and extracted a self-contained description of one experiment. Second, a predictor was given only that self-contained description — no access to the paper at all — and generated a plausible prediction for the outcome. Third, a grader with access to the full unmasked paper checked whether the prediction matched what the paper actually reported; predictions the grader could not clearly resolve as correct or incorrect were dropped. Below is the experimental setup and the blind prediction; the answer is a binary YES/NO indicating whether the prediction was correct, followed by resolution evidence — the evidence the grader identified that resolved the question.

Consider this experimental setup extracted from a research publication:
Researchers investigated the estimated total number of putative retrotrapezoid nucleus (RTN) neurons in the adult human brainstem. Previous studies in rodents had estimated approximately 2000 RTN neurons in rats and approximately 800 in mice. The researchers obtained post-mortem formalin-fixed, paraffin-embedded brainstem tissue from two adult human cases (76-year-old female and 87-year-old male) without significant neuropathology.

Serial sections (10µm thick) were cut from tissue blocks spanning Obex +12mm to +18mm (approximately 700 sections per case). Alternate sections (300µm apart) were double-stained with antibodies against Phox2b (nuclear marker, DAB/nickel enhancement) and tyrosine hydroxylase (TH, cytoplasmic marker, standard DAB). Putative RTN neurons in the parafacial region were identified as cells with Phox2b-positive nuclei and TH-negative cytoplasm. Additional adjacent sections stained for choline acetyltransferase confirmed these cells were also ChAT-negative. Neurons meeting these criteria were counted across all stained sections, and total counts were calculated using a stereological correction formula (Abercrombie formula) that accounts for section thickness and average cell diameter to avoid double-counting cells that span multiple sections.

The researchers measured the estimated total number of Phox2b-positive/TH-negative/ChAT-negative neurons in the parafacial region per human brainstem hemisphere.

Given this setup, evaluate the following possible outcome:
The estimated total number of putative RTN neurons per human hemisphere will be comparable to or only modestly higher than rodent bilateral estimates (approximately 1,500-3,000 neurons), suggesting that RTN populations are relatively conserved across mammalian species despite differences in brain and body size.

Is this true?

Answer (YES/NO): NO